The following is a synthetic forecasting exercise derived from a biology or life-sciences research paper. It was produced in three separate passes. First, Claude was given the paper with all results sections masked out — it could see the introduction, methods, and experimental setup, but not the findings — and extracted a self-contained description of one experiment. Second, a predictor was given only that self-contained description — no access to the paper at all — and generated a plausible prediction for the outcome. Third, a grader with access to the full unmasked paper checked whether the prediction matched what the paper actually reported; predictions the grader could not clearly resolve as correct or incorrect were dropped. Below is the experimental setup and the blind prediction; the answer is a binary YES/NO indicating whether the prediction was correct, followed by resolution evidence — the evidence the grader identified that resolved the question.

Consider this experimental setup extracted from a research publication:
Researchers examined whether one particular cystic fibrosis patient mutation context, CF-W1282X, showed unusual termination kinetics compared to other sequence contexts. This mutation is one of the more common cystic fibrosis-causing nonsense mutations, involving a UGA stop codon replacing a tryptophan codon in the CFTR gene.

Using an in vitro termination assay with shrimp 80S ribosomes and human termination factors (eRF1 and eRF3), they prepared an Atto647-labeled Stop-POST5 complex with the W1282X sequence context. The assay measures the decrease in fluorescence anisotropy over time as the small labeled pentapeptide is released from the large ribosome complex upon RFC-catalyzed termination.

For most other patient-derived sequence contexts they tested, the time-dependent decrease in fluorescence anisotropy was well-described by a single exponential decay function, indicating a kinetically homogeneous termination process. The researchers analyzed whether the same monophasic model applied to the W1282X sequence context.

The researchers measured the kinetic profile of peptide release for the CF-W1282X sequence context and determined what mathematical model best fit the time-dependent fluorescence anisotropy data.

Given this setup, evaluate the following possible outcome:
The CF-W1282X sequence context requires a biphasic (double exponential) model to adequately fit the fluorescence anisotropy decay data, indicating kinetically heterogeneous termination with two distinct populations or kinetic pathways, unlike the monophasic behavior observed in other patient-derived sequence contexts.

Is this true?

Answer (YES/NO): YES